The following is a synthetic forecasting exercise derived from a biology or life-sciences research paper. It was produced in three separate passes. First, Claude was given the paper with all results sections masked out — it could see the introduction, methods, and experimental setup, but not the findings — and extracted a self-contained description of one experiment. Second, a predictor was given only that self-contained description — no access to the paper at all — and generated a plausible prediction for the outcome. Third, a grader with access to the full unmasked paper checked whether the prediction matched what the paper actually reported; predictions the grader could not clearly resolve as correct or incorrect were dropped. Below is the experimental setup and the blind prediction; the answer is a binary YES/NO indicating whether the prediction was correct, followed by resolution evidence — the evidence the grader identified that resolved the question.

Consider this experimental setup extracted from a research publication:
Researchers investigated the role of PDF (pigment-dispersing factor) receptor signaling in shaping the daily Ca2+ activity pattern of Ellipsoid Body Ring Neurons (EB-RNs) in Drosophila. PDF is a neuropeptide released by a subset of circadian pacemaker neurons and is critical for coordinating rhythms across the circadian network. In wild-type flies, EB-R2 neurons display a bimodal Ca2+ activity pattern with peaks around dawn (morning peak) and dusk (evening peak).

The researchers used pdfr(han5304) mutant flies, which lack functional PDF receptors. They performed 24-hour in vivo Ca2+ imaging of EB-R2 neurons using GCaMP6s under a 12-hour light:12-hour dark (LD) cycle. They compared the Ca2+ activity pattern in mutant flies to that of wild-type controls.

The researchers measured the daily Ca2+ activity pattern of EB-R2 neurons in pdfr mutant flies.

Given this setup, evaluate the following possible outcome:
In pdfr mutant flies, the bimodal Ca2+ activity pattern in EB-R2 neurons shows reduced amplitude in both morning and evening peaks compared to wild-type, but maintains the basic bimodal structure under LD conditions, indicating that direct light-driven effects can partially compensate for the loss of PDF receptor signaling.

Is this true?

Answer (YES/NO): NO